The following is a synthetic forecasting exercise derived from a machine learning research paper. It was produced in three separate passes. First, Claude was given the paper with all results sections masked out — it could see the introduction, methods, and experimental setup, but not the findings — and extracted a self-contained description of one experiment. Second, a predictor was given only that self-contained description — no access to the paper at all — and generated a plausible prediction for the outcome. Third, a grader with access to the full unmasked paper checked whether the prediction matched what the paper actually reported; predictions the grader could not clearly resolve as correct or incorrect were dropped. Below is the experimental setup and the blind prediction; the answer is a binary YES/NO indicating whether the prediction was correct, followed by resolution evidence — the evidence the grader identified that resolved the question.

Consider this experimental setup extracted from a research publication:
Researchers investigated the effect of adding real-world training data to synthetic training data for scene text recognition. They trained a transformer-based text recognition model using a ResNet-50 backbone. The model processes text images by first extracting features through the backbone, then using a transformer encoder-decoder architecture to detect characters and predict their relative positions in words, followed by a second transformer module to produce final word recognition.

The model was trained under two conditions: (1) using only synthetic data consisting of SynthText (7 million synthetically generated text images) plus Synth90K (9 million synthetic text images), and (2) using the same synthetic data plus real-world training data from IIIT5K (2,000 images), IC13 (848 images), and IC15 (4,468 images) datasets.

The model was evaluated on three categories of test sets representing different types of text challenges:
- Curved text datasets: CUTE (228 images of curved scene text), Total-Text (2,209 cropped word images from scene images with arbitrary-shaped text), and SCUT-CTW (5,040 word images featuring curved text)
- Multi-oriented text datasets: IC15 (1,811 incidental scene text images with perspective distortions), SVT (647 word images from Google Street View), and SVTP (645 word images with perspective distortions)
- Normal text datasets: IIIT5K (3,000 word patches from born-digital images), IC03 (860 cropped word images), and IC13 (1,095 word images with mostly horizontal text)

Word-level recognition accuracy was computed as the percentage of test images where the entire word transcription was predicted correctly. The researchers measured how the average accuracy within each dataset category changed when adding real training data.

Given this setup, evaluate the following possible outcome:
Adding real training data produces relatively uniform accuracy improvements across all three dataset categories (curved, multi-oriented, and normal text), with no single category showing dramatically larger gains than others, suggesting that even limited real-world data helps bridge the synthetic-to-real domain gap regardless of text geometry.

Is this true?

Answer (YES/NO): NO